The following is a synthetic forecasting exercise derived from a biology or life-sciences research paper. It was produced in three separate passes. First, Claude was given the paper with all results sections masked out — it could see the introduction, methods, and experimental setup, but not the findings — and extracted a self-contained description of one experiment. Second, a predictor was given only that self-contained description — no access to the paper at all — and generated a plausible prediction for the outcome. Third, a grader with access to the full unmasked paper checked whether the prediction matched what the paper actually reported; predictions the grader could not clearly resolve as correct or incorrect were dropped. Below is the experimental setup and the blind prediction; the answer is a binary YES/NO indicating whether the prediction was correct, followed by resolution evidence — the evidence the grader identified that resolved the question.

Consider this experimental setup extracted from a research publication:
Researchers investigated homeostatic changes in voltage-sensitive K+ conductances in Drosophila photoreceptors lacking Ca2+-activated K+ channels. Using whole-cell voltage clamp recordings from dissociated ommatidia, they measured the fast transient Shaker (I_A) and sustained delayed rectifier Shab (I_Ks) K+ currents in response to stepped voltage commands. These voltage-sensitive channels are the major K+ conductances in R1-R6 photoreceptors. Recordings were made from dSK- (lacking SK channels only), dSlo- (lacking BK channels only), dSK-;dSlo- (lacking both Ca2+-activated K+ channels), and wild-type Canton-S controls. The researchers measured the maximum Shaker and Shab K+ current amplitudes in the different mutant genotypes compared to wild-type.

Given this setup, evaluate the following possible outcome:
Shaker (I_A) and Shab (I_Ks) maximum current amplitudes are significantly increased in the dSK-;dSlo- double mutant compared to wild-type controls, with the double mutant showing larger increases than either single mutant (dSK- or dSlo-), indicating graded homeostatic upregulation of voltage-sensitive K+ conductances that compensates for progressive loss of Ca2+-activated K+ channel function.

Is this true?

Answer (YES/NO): NO